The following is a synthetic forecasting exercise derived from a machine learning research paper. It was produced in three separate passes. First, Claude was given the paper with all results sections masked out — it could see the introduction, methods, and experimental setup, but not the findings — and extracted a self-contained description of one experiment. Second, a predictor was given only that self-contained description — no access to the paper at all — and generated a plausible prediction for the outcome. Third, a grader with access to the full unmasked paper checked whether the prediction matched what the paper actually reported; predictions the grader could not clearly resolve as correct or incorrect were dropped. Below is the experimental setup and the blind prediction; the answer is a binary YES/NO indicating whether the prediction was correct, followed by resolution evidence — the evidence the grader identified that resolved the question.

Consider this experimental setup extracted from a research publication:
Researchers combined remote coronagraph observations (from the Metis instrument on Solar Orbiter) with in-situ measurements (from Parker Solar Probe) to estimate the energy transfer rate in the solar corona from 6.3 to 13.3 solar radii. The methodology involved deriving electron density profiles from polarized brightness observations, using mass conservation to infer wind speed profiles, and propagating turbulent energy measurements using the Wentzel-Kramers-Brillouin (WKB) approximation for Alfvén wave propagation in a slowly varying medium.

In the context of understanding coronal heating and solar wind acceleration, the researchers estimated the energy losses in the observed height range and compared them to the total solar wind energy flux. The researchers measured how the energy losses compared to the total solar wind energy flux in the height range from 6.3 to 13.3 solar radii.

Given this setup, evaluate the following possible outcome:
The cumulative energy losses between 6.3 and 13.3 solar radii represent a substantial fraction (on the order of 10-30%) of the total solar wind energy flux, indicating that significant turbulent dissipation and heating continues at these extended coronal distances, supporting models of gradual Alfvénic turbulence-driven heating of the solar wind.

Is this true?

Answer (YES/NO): NO